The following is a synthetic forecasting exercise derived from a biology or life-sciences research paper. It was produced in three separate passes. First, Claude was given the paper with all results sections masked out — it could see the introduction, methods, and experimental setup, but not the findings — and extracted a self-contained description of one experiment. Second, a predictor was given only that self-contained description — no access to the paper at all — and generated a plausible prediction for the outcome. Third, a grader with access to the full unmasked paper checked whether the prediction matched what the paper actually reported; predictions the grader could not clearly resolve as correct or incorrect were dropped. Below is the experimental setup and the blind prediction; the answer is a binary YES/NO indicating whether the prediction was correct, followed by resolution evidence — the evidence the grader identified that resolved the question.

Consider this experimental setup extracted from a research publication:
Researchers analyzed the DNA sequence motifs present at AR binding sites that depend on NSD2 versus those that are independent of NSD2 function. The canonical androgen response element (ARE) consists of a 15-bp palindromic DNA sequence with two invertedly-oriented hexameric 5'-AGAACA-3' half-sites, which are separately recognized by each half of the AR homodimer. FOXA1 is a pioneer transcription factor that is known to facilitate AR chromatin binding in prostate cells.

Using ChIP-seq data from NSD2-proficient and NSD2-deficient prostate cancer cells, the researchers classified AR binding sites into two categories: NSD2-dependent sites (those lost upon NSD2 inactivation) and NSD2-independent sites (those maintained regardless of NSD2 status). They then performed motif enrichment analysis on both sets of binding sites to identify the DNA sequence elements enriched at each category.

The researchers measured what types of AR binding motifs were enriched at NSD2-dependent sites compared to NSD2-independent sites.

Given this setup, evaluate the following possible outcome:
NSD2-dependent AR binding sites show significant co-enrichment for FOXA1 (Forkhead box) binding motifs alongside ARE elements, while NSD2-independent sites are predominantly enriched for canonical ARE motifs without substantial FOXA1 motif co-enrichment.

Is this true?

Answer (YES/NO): NO